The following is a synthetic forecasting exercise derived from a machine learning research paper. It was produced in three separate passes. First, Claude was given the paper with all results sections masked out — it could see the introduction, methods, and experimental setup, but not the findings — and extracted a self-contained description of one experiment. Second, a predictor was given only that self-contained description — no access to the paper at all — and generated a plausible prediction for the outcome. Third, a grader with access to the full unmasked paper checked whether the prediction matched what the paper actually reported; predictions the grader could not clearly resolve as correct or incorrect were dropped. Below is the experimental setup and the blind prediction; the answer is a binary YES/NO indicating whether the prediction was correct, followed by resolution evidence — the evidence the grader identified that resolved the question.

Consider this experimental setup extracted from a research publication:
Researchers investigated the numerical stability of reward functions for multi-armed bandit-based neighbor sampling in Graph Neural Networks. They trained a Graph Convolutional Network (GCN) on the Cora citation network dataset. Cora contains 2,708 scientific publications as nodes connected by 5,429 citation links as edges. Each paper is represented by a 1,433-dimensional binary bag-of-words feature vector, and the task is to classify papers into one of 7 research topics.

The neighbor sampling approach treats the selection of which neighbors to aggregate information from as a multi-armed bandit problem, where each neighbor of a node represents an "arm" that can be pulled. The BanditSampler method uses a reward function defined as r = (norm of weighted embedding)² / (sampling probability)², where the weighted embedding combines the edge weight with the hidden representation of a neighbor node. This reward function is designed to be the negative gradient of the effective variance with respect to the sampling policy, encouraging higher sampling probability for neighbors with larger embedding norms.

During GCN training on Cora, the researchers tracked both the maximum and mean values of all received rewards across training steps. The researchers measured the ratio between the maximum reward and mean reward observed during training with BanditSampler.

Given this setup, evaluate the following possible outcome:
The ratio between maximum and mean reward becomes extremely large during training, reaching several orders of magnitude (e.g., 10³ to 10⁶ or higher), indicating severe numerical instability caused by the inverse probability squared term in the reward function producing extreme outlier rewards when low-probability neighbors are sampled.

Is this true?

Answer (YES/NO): NO